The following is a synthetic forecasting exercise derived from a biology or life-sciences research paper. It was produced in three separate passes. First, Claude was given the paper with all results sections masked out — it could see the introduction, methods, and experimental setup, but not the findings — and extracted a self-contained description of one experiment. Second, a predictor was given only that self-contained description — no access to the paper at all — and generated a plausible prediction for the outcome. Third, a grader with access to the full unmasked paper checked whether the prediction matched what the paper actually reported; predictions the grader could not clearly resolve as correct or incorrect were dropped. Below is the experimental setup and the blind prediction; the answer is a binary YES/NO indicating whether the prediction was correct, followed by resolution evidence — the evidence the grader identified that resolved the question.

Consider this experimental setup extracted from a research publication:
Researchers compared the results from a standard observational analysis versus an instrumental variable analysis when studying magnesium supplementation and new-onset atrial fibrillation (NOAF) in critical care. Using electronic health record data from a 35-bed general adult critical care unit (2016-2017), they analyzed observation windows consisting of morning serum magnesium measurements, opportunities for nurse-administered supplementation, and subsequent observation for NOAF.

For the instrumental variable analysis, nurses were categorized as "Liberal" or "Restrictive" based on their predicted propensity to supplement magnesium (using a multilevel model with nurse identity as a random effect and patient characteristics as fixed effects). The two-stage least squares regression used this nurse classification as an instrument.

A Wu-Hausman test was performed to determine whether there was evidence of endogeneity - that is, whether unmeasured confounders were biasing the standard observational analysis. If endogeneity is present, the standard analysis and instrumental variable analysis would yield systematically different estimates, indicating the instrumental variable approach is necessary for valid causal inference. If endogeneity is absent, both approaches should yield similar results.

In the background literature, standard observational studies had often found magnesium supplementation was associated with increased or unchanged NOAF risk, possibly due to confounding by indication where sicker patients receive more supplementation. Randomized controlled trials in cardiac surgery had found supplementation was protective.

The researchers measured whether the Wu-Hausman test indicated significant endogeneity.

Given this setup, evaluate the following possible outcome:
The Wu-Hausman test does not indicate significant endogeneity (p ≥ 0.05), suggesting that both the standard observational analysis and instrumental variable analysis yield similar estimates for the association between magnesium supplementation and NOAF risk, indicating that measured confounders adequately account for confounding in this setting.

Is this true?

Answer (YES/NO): NO